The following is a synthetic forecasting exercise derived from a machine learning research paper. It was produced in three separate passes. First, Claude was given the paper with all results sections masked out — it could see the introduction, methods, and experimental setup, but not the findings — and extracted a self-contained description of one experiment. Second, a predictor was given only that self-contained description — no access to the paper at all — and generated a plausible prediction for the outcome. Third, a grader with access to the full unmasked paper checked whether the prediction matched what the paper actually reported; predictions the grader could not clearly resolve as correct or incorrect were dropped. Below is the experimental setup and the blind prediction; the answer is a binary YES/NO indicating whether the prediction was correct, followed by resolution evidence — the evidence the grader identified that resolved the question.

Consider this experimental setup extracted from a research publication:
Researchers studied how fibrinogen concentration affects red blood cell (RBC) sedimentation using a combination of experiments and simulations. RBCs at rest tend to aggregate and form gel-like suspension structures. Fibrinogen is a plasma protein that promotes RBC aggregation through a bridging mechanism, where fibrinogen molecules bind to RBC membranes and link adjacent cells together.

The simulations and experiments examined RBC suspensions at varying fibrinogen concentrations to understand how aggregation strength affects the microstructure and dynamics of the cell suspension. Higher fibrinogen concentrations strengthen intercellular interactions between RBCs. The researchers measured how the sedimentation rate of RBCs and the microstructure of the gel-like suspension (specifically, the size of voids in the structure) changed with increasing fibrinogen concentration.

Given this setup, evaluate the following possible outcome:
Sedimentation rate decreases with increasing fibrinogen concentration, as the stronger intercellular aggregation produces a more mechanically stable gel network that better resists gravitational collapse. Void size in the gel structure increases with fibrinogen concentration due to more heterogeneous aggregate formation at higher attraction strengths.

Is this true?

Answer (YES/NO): NO